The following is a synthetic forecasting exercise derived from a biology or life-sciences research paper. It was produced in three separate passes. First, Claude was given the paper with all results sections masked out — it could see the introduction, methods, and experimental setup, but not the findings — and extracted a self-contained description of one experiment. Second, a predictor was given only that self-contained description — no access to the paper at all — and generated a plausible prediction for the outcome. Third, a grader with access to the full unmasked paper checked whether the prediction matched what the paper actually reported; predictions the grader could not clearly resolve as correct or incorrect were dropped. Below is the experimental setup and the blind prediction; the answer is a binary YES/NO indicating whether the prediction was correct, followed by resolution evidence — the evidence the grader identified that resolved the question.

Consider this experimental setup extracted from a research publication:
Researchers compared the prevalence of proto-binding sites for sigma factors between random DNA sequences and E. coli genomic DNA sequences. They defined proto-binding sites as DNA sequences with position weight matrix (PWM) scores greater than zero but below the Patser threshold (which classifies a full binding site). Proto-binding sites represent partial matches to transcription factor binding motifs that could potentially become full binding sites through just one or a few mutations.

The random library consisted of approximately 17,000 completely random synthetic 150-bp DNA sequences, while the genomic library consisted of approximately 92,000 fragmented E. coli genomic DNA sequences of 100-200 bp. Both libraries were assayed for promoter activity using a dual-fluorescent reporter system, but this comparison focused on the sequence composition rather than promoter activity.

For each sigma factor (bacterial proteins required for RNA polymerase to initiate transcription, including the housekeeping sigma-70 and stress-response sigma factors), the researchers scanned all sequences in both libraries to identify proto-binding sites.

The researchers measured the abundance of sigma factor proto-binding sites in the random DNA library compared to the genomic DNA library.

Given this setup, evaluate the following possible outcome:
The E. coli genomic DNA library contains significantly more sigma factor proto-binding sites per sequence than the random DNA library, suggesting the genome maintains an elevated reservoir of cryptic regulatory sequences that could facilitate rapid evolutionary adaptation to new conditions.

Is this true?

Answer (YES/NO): NO